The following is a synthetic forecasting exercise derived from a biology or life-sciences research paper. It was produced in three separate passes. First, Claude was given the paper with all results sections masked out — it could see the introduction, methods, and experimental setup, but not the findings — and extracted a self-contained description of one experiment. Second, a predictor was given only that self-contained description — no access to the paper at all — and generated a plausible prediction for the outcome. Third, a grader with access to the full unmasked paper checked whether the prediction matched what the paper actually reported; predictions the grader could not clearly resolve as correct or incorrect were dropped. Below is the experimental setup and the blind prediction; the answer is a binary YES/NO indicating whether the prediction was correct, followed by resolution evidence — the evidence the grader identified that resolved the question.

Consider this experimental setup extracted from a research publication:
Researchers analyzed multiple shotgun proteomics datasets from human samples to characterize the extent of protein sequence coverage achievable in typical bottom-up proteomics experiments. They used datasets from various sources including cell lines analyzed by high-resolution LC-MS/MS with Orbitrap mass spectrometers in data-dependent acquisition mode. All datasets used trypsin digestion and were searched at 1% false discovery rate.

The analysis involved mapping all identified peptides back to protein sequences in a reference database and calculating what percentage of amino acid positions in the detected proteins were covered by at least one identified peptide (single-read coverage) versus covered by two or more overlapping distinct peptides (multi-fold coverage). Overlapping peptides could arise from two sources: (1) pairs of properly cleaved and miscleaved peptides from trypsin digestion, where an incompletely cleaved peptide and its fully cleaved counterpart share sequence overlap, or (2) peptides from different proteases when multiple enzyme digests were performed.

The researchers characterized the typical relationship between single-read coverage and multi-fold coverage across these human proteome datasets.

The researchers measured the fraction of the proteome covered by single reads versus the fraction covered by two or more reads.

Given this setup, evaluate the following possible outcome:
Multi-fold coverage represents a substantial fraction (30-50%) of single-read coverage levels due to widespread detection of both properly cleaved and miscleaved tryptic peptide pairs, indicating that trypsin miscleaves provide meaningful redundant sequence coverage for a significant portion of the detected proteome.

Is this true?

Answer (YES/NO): NO